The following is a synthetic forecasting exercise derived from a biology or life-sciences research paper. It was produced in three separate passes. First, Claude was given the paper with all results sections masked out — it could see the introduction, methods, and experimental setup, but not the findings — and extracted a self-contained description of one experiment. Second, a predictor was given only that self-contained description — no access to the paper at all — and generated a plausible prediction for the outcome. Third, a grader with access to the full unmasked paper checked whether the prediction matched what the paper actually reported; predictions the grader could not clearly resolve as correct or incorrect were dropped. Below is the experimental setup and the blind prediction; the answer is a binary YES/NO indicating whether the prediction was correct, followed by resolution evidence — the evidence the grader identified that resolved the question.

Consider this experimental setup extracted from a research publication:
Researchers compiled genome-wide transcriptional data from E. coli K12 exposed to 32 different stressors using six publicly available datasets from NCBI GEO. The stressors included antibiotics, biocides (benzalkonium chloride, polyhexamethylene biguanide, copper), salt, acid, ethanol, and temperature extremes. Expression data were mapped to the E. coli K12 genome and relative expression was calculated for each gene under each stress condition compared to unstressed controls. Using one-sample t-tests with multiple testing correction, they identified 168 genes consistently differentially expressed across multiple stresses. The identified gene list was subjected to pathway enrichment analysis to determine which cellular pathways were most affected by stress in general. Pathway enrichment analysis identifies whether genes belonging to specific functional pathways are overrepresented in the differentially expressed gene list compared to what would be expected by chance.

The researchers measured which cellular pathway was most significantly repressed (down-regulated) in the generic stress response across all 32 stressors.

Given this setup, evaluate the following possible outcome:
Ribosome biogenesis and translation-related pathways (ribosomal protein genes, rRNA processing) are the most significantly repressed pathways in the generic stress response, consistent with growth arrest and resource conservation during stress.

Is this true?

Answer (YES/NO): NO